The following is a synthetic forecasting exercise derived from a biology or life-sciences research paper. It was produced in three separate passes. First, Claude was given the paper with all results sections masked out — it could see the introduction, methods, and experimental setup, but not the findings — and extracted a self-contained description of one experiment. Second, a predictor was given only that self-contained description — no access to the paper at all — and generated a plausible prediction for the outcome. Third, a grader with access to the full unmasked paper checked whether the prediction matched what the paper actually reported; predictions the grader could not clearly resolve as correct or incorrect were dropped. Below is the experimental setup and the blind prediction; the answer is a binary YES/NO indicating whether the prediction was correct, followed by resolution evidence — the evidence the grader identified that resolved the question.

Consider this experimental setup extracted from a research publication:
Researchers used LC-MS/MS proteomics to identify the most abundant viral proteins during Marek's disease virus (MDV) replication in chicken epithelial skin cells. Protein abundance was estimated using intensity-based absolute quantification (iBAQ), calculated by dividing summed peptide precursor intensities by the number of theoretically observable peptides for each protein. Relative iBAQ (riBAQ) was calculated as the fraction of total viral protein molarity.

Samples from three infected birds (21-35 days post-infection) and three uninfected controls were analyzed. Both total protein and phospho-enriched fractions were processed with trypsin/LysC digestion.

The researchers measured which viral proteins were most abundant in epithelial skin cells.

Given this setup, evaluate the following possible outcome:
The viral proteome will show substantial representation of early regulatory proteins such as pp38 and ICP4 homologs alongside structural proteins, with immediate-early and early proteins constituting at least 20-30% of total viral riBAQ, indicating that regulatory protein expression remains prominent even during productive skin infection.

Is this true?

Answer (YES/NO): NO